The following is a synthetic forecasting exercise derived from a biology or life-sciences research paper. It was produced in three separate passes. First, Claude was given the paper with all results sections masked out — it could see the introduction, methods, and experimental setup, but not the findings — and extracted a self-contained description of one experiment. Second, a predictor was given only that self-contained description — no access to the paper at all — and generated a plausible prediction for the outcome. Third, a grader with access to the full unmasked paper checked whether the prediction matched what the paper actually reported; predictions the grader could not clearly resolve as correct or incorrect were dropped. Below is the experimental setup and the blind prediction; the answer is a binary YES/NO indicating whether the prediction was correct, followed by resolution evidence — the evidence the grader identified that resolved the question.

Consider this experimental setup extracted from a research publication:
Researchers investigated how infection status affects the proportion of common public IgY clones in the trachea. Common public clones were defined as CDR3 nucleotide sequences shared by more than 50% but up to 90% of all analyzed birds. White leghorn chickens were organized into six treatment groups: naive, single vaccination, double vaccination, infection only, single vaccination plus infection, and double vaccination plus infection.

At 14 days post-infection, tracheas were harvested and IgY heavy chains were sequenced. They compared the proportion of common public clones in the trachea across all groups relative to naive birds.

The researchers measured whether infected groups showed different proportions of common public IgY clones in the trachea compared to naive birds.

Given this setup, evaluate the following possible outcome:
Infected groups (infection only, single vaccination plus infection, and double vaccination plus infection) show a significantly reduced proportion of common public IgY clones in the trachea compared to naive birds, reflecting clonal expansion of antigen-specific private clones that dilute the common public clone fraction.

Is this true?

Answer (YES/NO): NO